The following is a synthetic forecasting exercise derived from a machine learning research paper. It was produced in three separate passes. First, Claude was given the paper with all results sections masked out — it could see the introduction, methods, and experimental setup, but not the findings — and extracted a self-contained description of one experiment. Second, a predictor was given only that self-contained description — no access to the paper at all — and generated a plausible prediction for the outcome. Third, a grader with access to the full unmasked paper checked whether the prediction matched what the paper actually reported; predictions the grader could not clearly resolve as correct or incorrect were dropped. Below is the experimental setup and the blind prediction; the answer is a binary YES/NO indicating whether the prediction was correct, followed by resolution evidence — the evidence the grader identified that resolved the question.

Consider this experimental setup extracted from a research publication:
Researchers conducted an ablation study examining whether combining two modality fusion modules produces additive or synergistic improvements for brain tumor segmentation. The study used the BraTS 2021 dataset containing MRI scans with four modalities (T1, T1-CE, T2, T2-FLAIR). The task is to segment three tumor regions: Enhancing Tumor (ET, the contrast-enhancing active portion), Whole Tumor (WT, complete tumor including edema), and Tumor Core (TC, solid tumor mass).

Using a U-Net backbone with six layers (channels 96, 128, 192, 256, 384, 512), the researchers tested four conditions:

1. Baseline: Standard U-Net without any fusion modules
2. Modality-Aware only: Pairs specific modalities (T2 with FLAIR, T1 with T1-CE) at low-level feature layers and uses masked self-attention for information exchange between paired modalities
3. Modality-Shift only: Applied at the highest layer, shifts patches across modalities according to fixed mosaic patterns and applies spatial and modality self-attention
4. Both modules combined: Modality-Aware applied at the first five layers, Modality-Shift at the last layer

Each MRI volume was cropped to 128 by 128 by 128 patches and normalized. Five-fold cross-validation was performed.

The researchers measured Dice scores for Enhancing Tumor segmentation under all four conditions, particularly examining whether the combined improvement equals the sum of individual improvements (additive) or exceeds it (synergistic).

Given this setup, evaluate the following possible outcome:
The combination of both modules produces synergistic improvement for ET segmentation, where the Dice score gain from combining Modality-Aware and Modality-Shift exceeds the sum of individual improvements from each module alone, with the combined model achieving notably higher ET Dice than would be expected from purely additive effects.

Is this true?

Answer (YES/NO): YES